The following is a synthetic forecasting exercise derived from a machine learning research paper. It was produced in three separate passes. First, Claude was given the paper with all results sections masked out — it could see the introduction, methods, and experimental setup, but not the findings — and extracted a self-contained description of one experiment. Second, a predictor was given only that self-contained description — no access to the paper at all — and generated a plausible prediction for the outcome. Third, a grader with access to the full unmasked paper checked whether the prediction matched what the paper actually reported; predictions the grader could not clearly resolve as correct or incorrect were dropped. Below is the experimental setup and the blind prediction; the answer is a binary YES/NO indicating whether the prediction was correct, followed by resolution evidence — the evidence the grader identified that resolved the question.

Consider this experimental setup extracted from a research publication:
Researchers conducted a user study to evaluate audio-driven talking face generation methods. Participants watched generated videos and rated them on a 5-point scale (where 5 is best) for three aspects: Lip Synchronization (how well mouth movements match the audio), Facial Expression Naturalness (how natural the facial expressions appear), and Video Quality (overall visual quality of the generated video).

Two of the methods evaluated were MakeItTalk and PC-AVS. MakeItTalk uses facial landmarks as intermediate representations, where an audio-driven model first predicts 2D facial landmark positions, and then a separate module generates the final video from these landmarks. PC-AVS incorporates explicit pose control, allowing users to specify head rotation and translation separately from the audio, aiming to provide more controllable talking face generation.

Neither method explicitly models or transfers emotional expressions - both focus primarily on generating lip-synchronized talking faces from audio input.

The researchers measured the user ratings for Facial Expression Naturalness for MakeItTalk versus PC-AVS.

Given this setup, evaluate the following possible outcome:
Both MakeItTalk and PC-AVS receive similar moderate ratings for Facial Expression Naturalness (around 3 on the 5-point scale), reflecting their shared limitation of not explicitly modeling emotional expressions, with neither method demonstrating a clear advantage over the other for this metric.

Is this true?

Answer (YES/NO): NO